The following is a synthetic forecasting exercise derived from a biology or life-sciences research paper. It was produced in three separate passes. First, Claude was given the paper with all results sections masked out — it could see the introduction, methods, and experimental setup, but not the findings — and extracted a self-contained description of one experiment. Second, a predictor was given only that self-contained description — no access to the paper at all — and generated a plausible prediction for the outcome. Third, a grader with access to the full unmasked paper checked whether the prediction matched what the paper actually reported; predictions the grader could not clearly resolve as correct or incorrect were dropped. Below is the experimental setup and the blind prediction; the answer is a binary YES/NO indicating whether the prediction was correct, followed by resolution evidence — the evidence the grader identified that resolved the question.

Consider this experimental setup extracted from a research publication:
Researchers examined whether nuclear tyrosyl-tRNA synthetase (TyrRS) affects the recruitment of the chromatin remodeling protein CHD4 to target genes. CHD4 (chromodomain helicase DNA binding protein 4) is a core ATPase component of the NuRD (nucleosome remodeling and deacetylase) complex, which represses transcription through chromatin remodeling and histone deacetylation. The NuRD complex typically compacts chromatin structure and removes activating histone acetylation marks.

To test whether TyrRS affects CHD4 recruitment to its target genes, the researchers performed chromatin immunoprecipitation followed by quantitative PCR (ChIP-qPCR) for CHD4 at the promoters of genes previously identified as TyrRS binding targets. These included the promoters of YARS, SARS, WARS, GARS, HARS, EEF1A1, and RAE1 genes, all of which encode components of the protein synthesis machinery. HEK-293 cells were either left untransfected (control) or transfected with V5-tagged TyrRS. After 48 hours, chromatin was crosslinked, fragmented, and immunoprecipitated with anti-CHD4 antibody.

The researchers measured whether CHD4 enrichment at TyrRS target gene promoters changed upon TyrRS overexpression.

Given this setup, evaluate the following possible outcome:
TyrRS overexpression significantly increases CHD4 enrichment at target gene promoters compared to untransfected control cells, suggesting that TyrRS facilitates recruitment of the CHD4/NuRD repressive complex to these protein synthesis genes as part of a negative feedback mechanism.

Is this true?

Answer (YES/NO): YES